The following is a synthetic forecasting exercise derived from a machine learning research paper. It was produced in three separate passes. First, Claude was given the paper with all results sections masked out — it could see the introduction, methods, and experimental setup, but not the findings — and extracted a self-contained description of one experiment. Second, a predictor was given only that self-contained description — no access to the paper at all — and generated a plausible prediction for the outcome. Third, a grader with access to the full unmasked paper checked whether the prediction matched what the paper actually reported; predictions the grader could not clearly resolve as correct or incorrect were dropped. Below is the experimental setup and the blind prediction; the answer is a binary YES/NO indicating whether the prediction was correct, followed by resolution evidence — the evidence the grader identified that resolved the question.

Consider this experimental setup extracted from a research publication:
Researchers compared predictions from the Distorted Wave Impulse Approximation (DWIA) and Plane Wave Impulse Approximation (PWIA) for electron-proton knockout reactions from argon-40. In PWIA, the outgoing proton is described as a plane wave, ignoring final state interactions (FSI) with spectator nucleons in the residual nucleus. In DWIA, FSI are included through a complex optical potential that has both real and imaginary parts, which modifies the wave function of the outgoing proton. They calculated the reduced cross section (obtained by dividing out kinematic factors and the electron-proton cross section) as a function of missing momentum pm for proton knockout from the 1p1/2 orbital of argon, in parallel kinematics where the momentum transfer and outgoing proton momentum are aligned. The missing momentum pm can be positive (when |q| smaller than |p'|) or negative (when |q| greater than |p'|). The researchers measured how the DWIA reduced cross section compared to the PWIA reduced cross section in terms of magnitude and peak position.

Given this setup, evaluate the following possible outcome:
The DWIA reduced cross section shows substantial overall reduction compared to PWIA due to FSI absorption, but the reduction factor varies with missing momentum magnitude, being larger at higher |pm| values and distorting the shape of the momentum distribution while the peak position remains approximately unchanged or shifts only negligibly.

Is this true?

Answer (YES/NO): NO